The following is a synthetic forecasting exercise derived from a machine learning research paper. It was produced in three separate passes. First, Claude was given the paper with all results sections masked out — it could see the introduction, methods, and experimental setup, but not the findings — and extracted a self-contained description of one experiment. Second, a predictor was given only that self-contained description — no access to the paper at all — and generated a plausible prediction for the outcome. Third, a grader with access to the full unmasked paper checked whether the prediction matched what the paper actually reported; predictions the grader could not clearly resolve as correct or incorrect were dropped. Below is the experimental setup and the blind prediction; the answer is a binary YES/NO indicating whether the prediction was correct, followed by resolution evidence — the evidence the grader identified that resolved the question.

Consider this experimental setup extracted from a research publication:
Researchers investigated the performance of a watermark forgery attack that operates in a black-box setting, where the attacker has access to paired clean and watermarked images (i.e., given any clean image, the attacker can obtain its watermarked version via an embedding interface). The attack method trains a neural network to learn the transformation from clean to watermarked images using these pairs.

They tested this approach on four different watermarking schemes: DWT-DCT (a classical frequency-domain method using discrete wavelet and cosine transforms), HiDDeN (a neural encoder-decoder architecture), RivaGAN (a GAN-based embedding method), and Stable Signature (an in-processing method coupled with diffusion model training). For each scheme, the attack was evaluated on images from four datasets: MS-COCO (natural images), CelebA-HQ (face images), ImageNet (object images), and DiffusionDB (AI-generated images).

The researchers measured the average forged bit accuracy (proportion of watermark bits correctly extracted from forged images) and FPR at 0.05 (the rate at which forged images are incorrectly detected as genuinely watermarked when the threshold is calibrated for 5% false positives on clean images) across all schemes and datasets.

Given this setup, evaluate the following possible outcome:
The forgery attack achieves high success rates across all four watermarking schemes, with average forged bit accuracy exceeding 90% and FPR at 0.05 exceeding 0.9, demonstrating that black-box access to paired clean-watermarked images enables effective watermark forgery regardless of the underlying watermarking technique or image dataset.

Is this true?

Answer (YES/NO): NO